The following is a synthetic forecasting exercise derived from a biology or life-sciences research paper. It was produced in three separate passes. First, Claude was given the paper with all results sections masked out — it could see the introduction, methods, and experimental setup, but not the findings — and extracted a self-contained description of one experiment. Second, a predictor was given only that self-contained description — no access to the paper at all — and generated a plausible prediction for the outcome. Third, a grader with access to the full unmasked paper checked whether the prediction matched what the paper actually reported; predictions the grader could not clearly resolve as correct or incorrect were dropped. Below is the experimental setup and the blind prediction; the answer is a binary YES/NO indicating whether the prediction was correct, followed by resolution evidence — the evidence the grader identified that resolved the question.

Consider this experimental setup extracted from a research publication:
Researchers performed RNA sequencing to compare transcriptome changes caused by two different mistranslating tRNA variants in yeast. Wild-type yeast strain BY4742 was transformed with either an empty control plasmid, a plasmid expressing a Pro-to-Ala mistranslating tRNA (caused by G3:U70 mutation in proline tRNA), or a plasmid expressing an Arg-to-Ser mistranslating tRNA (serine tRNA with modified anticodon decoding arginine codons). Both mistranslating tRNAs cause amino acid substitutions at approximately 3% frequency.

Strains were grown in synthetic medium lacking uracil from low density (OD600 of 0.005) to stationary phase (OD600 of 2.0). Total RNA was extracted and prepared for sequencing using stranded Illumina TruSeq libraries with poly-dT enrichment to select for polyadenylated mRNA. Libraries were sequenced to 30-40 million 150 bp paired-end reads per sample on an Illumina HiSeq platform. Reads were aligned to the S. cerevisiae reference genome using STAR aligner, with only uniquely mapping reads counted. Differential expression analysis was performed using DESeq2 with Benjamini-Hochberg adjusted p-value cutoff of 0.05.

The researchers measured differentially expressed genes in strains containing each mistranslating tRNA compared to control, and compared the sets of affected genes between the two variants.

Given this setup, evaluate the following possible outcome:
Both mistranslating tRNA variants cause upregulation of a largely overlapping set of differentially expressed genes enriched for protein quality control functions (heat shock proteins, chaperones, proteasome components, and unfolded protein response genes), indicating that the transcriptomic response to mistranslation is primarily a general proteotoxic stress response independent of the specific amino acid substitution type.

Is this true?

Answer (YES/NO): NO